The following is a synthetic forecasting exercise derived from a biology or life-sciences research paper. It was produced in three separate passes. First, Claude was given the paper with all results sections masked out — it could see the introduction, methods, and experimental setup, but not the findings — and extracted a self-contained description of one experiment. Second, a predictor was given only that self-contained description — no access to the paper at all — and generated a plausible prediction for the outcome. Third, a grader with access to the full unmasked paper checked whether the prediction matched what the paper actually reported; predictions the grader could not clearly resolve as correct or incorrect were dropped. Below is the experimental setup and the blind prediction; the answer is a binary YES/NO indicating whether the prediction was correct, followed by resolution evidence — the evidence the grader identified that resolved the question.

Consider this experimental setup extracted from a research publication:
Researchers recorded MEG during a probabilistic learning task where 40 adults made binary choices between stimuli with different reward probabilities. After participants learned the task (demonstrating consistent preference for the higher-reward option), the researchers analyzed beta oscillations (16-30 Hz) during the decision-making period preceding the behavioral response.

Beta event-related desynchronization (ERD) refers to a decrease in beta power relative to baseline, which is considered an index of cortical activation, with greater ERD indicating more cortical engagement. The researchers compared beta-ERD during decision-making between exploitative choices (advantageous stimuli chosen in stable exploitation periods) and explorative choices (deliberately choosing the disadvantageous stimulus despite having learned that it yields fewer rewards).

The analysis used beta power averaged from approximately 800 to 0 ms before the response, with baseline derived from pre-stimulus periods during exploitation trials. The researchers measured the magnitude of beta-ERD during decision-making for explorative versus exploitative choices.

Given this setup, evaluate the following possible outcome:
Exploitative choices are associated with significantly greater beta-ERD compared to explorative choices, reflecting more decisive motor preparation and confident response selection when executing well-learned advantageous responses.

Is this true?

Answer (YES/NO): NO